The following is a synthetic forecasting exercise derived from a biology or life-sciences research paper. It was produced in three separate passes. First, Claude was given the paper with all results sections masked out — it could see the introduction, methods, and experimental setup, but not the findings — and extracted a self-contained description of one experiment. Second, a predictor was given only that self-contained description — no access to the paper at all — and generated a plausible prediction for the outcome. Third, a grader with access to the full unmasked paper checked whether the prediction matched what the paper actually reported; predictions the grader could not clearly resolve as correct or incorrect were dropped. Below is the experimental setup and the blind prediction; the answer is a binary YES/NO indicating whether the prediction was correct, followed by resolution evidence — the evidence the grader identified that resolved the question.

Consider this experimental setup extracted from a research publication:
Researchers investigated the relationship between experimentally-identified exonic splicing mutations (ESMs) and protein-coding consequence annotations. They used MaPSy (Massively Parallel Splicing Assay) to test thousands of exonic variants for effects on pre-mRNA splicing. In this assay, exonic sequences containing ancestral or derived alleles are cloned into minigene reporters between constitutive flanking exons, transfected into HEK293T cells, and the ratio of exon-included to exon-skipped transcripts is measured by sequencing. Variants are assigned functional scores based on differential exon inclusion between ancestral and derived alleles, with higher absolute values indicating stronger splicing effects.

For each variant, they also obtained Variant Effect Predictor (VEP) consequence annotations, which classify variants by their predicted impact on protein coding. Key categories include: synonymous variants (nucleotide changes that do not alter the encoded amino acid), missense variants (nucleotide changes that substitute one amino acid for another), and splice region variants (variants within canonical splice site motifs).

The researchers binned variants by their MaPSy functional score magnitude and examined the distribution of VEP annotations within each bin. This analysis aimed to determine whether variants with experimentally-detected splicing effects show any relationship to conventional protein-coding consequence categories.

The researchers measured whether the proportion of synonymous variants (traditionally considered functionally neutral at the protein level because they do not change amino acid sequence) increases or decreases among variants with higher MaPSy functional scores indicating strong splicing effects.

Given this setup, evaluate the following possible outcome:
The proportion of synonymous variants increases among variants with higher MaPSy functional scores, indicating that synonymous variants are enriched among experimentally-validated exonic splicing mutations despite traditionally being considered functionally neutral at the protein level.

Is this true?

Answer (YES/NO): NO